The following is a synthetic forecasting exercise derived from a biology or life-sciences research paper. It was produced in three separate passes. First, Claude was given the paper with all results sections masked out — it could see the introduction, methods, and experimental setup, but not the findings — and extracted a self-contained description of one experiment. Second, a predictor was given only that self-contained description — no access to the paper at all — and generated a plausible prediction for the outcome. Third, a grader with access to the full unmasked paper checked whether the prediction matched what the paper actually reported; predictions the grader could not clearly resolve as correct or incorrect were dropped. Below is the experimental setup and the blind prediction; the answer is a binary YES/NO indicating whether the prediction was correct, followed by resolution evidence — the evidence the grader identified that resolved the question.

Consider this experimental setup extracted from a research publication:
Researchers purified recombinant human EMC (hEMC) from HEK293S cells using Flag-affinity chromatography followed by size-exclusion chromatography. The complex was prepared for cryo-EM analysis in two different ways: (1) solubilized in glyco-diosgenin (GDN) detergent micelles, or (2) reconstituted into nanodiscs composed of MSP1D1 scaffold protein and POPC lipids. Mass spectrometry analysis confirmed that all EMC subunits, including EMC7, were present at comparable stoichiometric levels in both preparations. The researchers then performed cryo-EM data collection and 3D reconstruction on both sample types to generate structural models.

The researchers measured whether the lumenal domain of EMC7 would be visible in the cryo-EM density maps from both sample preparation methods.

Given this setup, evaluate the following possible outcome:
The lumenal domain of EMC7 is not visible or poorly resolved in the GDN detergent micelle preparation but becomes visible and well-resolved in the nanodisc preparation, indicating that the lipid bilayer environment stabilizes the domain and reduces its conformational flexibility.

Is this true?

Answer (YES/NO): NO